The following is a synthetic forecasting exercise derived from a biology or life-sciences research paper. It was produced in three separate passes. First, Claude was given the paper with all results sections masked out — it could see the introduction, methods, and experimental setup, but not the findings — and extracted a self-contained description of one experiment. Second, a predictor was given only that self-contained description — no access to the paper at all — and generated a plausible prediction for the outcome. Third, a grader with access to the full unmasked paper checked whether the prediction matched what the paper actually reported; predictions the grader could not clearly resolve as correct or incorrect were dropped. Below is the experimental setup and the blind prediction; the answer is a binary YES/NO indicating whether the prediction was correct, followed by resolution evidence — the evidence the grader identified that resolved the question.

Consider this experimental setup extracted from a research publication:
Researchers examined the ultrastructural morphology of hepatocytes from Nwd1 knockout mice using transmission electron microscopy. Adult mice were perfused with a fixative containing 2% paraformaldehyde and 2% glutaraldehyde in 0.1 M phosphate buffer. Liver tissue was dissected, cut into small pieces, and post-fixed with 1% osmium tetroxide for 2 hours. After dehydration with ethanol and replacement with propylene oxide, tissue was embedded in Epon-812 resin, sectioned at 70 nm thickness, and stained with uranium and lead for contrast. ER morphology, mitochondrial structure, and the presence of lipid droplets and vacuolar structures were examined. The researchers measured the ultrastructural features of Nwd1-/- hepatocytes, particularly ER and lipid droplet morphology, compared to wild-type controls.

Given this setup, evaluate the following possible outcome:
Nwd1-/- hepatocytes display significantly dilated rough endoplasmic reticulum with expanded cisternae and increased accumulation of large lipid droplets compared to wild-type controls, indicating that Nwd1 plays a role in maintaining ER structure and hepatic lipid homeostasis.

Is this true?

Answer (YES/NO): NO